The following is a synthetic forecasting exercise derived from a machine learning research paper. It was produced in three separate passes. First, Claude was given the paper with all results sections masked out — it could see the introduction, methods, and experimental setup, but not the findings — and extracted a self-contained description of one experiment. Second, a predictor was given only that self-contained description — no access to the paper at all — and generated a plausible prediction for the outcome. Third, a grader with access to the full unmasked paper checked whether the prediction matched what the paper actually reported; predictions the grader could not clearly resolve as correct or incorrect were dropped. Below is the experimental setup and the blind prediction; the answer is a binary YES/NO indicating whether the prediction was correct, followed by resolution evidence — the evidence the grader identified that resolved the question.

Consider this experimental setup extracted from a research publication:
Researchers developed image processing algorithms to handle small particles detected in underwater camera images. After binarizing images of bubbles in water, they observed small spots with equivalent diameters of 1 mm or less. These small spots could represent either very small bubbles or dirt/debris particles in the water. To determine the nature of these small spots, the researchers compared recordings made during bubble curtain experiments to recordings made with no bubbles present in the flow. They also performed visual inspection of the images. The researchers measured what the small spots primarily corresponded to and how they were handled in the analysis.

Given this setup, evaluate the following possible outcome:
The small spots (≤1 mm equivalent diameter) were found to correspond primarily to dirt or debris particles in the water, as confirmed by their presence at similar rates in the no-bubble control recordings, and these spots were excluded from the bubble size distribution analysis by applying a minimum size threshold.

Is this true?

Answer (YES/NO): YES